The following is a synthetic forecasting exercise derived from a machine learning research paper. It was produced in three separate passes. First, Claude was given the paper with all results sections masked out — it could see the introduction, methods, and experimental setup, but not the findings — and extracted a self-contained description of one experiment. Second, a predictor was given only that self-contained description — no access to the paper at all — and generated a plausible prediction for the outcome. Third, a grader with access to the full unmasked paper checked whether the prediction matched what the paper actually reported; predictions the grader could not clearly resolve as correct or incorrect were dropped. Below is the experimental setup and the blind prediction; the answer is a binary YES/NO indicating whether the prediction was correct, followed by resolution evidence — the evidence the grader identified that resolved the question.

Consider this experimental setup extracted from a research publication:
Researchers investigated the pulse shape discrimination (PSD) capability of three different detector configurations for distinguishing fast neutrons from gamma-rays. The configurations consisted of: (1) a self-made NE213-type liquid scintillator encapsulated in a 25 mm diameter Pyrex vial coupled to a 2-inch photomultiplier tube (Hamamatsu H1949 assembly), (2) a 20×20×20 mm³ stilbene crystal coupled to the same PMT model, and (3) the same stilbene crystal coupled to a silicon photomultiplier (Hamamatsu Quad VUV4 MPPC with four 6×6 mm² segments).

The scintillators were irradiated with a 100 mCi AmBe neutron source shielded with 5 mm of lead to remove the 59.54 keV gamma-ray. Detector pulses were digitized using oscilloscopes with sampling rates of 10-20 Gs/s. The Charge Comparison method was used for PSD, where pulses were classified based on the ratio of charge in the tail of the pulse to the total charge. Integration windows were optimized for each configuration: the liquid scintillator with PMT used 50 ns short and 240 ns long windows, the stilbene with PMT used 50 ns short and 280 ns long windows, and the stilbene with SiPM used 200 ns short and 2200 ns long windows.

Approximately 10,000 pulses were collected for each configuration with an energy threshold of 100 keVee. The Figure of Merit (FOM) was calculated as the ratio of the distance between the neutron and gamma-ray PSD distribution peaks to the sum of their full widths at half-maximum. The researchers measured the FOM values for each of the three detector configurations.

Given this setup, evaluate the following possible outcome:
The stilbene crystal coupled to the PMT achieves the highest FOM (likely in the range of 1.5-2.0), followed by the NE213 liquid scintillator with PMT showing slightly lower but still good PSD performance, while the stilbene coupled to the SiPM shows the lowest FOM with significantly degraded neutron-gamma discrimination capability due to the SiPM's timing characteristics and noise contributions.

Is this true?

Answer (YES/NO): NO